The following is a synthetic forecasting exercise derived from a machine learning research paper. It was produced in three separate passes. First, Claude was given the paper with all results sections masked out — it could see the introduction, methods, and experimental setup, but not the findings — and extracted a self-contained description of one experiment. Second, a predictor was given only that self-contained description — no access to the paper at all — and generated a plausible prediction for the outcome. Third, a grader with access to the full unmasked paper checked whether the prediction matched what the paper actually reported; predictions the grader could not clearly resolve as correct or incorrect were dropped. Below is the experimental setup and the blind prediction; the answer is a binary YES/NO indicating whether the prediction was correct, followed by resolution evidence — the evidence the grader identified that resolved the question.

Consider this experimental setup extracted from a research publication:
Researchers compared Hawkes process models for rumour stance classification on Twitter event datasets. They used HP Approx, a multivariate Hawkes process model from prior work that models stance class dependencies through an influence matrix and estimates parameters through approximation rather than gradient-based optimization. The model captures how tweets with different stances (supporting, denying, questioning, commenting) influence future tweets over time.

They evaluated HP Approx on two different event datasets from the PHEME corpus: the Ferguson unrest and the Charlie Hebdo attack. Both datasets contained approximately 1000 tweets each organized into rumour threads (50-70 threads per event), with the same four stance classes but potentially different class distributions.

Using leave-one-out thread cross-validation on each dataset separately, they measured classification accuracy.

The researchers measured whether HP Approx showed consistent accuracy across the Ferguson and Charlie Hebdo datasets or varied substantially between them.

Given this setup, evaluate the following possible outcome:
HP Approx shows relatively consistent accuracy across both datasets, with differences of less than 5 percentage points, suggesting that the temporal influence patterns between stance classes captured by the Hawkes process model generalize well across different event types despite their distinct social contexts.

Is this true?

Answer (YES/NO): YES